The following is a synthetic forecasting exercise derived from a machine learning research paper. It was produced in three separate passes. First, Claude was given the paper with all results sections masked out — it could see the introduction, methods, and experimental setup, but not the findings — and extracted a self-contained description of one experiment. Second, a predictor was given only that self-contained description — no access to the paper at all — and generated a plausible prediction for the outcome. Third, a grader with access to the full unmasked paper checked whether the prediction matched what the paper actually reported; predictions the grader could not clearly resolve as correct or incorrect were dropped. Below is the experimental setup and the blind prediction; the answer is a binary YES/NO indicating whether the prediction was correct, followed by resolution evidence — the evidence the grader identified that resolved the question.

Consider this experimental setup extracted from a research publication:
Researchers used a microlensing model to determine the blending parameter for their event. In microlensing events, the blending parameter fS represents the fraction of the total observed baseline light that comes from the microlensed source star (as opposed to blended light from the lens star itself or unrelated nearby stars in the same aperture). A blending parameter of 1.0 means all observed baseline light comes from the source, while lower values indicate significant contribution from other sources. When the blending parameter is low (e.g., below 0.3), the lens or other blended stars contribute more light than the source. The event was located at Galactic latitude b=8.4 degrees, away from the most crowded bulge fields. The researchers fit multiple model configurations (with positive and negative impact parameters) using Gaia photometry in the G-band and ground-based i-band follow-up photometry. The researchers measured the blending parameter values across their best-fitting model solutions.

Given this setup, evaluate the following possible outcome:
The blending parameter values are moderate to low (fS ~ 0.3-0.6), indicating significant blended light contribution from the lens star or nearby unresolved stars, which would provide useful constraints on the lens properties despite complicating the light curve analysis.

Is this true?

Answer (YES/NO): NO